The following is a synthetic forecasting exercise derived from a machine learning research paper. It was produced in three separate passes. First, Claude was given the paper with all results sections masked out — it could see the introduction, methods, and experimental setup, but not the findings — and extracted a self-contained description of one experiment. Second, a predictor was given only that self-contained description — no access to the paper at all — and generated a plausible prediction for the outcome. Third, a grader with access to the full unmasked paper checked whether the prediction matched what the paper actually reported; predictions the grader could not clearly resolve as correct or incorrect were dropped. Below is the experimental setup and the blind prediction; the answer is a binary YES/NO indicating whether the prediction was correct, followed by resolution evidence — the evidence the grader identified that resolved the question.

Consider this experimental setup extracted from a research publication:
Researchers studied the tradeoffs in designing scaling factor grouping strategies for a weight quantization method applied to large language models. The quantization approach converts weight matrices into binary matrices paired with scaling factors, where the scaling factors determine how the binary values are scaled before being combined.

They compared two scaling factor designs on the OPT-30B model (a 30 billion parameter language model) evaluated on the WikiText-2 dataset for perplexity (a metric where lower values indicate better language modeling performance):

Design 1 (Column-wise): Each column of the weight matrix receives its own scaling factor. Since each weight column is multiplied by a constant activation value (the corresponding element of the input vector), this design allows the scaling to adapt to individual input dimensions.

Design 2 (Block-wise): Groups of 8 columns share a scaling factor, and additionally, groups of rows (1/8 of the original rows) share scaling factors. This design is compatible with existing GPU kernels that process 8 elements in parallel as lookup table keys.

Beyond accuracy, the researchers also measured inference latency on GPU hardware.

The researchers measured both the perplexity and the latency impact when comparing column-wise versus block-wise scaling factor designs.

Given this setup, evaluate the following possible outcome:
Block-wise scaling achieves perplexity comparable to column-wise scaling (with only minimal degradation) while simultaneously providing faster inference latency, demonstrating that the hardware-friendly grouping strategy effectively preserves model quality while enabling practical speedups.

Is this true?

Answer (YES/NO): NO